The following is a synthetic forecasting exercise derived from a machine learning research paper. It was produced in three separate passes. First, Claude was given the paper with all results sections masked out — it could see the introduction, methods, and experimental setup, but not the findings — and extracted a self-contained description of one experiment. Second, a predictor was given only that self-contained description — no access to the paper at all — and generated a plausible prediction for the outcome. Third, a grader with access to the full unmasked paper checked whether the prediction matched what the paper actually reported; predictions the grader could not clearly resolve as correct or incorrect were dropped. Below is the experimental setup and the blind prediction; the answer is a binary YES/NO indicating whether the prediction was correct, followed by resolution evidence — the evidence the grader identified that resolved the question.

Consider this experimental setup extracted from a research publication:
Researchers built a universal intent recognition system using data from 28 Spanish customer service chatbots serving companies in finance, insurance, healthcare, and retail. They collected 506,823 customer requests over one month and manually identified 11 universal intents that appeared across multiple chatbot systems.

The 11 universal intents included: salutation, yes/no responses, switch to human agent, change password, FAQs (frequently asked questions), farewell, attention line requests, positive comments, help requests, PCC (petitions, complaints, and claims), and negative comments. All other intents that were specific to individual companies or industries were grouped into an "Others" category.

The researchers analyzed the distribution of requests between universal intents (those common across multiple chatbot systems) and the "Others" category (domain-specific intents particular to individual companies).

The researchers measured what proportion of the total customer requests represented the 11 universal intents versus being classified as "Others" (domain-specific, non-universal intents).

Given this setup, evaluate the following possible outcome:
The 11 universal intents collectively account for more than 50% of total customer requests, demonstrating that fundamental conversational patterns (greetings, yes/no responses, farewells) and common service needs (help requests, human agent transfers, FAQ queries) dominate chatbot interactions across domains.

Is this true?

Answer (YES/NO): NO